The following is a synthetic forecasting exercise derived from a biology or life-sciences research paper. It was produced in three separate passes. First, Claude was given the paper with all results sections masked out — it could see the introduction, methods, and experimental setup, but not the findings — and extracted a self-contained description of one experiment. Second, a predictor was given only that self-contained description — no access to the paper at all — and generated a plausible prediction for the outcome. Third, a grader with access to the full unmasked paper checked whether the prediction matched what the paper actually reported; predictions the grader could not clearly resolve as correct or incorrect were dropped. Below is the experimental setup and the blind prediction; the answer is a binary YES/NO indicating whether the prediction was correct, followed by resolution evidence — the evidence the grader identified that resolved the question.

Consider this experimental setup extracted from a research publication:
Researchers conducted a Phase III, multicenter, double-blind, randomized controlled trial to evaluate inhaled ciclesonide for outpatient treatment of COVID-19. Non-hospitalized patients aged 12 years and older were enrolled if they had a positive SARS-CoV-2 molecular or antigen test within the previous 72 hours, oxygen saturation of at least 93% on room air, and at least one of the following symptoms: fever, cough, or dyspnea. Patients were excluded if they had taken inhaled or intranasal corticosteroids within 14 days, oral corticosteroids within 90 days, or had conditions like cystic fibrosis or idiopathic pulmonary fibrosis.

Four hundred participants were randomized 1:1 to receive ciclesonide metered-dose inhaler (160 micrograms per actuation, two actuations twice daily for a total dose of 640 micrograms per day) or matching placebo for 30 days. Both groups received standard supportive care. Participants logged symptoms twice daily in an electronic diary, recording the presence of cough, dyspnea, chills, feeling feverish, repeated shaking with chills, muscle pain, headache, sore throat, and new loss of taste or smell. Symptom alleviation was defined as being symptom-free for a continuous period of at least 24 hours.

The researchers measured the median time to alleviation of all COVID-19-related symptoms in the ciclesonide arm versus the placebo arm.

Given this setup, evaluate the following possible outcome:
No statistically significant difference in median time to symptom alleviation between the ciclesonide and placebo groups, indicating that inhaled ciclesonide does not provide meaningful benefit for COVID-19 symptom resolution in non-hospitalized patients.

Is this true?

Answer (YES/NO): YES